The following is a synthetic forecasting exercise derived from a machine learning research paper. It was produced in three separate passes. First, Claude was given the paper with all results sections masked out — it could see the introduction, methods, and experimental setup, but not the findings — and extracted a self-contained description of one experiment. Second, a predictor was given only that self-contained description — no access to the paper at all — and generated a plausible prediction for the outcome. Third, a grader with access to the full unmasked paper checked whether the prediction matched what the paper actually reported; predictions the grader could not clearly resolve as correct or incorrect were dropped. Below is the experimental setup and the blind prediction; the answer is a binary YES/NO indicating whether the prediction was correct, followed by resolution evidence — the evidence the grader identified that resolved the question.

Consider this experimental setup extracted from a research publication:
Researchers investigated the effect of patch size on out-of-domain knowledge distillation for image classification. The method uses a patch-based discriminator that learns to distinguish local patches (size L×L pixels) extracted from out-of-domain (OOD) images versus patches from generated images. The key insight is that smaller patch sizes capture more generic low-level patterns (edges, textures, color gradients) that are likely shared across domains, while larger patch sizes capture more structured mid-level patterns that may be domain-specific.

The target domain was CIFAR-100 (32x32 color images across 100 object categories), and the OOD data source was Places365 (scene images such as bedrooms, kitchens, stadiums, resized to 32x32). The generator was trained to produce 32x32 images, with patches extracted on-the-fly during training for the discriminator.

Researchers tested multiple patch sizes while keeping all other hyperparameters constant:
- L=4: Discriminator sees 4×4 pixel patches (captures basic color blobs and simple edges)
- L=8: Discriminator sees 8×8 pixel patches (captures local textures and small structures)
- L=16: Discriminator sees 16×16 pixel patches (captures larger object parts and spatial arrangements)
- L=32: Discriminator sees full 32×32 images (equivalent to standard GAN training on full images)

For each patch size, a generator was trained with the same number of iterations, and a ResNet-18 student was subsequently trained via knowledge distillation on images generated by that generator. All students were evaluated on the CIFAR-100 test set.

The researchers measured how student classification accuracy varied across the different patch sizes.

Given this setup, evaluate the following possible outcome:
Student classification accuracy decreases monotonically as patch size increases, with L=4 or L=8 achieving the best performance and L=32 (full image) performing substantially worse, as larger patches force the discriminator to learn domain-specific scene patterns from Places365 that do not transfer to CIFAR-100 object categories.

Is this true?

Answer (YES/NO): NO